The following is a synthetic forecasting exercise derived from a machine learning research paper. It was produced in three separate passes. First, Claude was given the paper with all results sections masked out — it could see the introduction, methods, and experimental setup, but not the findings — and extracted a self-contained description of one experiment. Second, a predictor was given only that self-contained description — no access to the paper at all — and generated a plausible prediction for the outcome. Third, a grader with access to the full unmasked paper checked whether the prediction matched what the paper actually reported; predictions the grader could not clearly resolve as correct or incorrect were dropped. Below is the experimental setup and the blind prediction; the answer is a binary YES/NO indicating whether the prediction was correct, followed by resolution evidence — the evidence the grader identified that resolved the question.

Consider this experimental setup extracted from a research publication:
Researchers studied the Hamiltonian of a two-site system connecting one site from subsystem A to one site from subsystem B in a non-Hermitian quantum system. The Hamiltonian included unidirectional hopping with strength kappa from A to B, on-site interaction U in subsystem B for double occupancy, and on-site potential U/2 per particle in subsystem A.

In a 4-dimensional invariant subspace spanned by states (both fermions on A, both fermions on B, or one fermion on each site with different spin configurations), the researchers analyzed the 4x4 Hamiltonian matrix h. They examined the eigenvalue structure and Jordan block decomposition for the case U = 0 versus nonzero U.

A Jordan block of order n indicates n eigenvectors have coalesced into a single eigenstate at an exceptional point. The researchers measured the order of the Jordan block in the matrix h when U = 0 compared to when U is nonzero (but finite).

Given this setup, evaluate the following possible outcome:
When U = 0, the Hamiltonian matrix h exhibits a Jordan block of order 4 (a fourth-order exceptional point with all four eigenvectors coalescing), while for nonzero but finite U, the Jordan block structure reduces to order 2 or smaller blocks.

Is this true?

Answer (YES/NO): NO